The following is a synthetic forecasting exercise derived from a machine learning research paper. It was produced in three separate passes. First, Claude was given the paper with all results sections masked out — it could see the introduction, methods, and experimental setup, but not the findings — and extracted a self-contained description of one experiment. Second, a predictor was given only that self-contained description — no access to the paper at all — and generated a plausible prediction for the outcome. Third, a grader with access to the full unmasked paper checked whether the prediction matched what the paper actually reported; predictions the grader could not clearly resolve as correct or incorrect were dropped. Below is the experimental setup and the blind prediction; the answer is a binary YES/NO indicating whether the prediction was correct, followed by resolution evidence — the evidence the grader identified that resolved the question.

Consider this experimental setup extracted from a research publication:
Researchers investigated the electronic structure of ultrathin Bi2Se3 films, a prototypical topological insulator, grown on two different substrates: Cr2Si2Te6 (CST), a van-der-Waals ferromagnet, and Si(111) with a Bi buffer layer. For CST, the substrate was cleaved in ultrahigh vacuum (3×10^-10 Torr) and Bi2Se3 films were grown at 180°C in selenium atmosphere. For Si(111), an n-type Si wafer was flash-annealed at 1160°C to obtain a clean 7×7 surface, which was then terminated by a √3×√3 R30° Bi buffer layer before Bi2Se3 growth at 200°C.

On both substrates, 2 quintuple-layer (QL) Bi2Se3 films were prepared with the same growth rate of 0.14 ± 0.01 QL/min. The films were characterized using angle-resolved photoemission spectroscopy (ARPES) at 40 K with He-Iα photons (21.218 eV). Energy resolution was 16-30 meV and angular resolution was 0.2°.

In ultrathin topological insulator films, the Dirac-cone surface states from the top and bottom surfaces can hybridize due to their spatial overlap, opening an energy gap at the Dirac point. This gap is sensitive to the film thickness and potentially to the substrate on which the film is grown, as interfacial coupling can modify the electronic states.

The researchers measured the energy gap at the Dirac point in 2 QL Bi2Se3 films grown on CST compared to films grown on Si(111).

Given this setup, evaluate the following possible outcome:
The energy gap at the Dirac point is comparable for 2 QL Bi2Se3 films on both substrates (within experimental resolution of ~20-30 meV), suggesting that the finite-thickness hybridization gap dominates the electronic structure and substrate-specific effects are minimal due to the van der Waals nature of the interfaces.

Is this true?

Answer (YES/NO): NO